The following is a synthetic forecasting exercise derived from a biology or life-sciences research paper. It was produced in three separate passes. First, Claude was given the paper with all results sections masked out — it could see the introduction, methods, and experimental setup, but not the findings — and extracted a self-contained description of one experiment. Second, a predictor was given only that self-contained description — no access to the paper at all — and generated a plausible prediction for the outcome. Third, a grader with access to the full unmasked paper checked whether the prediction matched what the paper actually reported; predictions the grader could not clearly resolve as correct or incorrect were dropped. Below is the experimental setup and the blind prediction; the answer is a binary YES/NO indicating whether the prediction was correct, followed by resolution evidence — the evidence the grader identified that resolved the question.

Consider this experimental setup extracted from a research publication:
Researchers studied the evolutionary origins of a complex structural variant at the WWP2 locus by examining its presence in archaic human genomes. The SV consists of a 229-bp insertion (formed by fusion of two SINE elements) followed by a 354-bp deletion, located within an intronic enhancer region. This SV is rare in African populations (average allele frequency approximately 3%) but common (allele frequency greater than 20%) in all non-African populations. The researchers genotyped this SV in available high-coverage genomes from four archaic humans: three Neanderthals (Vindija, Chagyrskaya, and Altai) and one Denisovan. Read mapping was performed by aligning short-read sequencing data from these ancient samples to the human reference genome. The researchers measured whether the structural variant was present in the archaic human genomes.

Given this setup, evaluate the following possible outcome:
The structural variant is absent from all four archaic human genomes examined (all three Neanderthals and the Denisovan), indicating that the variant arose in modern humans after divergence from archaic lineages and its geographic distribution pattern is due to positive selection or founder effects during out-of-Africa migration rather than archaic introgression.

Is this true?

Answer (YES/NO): YES